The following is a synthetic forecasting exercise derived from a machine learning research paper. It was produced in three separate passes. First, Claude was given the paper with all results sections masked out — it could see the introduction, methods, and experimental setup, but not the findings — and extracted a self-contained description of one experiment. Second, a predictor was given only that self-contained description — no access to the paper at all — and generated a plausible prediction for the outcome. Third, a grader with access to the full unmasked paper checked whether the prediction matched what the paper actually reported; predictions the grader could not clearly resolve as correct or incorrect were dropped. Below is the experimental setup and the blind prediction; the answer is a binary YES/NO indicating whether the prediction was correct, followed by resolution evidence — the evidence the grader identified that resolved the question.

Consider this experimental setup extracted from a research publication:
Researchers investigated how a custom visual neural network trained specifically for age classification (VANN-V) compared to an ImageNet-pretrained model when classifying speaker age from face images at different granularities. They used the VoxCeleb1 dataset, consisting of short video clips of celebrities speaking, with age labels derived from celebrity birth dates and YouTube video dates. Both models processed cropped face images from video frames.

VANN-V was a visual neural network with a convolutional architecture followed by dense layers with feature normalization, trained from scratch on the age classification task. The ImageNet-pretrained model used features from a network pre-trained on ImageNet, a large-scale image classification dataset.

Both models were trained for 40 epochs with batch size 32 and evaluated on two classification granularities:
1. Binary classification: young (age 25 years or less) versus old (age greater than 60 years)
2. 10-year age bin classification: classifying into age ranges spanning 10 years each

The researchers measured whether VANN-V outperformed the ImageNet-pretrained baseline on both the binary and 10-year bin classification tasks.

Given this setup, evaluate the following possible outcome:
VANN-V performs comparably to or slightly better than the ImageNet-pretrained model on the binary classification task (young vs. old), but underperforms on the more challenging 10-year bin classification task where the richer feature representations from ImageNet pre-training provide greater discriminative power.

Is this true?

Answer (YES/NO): NO